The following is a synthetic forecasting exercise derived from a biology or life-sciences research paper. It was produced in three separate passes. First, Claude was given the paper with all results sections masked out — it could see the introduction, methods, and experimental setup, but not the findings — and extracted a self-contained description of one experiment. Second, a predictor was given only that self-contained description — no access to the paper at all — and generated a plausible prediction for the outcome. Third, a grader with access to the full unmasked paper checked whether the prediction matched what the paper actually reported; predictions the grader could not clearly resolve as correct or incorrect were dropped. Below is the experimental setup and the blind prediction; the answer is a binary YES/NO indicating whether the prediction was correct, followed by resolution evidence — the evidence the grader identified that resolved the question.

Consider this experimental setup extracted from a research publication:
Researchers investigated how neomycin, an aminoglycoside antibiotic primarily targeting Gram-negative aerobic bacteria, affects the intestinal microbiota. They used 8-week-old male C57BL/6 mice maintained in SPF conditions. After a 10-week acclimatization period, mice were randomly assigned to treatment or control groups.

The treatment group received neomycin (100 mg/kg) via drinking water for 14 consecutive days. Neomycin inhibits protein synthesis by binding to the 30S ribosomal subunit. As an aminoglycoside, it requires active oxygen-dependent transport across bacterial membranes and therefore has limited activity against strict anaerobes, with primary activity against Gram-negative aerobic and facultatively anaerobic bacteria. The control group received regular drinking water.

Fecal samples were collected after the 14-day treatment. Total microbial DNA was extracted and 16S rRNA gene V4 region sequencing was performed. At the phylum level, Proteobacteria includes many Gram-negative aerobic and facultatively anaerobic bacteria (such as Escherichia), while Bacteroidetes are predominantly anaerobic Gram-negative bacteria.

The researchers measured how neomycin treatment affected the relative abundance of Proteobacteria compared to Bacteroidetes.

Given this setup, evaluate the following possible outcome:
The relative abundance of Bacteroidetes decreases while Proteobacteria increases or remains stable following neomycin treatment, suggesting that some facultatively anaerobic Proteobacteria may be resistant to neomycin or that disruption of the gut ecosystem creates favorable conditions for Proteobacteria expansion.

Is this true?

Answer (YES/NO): NO